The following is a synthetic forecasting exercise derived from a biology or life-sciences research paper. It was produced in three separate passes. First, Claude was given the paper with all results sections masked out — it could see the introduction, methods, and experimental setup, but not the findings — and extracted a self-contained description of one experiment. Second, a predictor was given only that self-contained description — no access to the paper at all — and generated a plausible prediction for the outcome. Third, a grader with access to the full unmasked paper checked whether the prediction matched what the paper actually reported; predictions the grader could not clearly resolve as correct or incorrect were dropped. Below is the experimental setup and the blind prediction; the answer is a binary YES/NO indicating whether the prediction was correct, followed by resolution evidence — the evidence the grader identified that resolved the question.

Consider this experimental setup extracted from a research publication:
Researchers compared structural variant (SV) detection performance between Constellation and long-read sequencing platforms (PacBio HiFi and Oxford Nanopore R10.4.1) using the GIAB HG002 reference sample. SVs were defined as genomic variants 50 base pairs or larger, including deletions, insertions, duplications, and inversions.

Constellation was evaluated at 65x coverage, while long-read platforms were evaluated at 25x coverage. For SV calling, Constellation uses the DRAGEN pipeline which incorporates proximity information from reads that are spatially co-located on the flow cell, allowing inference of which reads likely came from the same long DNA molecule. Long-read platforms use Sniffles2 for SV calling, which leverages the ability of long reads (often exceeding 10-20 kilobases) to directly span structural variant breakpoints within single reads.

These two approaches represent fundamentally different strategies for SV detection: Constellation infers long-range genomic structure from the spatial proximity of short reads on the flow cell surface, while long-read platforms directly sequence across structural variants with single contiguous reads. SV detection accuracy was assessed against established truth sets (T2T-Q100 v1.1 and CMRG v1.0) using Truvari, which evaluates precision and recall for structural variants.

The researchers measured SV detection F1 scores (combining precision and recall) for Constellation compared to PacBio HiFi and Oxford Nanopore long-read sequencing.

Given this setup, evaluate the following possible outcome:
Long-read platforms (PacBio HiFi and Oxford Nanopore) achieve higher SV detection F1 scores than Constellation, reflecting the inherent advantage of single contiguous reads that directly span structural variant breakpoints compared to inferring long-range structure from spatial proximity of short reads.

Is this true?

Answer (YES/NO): YES